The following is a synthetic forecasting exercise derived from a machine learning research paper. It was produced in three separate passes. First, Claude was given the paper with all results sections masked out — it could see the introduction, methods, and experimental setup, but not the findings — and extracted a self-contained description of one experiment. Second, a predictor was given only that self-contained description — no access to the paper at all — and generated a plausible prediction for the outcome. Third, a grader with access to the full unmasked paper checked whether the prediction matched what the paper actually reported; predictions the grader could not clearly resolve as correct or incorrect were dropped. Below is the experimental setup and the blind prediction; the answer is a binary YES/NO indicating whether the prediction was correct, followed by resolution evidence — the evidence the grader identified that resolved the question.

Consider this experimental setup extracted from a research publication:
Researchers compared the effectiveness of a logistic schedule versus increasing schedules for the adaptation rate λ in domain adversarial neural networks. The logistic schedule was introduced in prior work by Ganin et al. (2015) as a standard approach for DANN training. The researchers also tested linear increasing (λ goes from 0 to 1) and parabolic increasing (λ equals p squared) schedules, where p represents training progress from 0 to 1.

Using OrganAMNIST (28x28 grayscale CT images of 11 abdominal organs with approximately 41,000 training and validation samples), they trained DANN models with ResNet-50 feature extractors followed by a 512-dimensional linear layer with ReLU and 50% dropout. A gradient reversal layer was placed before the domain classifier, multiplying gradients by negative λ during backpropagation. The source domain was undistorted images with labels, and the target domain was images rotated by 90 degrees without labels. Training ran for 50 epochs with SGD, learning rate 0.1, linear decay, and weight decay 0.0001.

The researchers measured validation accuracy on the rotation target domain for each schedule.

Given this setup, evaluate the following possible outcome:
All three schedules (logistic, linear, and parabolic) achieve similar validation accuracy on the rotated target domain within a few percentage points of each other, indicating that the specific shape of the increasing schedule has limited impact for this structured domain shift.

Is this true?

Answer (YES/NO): NO